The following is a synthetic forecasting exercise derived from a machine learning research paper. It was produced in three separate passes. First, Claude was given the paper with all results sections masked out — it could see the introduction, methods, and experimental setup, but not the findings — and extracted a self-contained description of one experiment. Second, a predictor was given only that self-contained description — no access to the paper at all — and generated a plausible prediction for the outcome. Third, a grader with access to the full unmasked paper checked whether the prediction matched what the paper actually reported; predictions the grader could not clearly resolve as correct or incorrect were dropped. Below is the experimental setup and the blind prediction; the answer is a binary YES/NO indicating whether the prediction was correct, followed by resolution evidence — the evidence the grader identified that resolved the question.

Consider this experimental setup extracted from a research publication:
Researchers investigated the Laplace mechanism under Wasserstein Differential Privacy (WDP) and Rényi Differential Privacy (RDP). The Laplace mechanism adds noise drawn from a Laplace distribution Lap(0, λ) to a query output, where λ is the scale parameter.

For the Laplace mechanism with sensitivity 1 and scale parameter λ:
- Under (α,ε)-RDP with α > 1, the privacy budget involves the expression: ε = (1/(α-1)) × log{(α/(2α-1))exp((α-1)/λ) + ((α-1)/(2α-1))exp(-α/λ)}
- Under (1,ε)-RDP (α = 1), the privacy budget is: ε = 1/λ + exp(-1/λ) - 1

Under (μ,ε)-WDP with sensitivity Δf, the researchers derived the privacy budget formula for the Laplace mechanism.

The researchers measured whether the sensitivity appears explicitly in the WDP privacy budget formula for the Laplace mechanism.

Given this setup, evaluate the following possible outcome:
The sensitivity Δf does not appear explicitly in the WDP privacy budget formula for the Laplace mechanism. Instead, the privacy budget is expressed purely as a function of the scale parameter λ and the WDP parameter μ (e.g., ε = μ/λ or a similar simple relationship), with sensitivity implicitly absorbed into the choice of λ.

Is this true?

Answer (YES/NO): NO